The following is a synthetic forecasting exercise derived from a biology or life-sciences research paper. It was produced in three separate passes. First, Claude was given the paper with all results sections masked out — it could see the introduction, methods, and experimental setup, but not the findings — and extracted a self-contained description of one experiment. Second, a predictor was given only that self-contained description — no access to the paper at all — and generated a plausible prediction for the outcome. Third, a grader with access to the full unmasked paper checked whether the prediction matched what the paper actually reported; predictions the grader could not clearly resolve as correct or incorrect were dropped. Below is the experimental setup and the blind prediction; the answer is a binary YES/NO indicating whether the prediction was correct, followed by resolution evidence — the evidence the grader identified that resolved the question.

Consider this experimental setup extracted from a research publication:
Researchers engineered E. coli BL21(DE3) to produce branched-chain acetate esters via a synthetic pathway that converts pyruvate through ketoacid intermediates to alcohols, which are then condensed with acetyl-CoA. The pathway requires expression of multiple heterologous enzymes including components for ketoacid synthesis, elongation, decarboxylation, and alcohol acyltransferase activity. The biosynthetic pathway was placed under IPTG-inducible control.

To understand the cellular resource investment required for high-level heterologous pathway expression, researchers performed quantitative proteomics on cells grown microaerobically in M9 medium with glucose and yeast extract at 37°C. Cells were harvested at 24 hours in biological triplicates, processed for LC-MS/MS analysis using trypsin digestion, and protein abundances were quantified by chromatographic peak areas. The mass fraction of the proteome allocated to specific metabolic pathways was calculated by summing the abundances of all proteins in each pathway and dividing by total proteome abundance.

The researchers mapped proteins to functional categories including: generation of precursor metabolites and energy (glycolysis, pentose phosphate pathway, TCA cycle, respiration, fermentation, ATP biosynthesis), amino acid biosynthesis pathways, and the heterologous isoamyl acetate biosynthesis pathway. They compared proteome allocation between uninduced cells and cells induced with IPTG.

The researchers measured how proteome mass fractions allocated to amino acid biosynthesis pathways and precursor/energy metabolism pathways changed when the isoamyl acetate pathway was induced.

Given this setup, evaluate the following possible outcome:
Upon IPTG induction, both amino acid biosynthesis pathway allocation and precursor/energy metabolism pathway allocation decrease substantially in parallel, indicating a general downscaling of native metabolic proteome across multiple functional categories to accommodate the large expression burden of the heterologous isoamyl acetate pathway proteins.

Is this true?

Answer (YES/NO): YES